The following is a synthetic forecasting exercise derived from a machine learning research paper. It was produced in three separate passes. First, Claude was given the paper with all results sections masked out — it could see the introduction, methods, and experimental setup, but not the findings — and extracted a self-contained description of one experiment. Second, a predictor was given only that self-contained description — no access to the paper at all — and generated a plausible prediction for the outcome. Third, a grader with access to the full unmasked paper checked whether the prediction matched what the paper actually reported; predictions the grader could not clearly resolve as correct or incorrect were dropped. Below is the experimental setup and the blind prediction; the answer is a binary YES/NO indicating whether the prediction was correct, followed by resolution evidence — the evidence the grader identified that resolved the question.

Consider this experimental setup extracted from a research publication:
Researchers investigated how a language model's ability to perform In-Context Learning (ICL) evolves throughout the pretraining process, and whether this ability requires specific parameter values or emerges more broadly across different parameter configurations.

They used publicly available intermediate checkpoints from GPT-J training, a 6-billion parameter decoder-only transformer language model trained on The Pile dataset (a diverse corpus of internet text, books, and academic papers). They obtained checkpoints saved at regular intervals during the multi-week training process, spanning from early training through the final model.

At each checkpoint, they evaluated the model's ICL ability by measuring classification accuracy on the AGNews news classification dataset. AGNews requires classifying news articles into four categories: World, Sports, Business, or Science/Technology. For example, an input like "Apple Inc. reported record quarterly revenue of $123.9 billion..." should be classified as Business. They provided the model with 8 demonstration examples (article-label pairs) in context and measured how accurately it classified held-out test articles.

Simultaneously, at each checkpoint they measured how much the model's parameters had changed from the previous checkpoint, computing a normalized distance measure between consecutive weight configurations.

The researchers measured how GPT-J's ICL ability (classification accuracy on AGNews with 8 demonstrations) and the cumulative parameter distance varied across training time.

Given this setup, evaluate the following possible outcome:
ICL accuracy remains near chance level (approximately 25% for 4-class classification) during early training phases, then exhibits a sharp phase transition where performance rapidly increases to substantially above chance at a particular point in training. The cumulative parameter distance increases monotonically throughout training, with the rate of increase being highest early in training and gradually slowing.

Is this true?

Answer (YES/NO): NO